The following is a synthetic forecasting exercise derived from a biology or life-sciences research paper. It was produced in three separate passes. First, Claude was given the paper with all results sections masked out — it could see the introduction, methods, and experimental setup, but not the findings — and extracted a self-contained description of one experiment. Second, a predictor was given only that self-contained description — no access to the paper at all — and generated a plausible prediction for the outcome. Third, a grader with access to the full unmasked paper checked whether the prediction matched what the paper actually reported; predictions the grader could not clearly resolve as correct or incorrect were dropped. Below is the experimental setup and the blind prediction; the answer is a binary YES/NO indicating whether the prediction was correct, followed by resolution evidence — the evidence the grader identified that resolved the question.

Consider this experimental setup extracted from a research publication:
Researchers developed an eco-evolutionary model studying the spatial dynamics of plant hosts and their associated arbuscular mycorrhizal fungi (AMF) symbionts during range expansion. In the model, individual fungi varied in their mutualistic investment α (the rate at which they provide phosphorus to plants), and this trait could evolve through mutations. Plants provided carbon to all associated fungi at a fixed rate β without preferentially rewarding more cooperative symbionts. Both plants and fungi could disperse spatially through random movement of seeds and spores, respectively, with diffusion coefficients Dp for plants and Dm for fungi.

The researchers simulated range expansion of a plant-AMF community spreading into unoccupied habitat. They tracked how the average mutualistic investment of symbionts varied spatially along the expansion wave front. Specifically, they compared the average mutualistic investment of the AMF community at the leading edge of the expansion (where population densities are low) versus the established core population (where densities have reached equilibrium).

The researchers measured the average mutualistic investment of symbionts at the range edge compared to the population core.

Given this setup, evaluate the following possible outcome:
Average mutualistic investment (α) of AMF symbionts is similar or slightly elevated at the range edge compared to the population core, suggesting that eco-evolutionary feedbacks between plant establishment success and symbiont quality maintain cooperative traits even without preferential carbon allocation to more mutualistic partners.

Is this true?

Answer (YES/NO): NO